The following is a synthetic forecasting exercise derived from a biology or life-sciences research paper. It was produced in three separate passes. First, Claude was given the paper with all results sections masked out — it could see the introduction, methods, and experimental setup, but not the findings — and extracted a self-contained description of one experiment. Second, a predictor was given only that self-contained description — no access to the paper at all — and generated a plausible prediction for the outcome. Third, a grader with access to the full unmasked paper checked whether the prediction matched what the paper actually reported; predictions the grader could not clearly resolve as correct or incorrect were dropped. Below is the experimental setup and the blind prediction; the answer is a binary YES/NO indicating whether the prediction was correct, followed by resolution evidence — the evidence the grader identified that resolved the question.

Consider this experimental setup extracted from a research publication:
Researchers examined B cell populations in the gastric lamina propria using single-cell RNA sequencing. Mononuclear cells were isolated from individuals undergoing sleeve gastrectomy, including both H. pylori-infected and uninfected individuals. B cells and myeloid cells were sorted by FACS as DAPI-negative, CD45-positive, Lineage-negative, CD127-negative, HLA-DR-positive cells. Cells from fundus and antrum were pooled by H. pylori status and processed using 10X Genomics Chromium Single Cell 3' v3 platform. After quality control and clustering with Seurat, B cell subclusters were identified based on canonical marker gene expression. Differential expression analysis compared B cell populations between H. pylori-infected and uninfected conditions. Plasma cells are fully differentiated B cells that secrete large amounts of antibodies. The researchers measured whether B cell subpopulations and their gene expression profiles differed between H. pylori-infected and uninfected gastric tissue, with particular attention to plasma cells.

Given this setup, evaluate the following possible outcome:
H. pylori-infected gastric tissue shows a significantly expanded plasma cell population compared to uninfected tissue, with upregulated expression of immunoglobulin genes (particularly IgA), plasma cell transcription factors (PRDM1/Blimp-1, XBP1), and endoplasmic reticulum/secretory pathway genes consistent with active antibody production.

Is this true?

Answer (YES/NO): YES